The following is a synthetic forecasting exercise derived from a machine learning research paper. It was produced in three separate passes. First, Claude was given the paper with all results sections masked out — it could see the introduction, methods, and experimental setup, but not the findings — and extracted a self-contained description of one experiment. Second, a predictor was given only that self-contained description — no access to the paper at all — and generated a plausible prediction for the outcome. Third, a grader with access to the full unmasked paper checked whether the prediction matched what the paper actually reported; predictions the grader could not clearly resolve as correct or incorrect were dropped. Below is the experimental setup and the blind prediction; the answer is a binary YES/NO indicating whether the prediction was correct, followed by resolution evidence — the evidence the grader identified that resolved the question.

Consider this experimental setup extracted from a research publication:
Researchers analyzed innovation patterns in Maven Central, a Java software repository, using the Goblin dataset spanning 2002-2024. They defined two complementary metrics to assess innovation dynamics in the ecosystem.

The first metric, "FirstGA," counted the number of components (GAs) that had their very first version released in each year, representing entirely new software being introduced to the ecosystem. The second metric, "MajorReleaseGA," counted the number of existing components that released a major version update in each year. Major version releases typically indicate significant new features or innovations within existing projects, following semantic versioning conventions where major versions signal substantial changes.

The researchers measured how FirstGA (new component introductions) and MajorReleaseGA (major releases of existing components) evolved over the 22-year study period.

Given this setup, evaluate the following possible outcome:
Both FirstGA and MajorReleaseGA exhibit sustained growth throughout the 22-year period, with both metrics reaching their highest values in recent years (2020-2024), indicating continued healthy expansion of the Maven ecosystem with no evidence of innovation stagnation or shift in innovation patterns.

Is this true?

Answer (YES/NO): NO